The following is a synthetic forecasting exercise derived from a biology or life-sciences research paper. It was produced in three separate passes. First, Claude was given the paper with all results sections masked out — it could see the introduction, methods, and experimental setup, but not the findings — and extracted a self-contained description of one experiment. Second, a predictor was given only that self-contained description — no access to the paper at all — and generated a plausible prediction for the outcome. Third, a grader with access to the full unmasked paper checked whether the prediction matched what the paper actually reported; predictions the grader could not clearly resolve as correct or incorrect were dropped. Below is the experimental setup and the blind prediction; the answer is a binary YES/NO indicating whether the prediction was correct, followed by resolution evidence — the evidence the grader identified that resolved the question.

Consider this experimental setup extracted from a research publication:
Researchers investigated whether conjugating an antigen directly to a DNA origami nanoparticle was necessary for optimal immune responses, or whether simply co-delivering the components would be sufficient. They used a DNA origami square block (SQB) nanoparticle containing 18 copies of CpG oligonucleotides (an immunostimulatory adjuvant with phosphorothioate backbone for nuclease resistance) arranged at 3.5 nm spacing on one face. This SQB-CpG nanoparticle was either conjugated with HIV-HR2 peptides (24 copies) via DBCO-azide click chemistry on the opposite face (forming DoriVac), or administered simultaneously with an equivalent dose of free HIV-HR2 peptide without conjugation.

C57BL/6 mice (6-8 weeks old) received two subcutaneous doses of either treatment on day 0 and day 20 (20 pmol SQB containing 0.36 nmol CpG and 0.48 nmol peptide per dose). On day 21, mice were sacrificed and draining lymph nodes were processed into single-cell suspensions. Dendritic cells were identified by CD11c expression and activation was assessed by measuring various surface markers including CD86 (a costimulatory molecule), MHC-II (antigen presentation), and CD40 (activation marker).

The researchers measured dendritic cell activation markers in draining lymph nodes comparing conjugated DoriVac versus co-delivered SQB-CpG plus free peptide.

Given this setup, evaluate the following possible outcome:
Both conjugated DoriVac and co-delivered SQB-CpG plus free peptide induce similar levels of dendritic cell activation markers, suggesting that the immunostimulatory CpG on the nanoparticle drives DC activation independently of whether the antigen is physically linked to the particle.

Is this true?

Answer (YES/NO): NO